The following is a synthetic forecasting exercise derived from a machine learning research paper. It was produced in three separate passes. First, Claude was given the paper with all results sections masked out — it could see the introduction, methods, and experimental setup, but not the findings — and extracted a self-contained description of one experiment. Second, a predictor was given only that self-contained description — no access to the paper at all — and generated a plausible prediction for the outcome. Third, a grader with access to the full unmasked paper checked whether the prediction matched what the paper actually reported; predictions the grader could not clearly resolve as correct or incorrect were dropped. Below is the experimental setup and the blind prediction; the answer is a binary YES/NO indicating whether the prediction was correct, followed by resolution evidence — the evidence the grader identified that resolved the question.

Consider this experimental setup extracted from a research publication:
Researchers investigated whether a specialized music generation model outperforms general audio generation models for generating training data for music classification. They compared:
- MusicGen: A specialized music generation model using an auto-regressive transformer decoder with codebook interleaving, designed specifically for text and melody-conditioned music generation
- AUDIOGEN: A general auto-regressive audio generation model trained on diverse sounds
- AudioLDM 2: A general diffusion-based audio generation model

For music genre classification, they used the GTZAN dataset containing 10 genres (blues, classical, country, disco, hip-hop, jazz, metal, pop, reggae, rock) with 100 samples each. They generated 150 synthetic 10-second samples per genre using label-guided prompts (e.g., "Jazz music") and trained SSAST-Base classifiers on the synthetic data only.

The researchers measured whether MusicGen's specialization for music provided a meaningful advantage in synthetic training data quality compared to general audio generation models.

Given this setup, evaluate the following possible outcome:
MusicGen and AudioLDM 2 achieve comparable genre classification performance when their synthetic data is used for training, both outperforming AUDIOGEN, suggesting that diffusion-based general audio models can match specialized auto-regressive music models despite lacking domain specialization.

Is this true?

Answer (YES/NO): NO